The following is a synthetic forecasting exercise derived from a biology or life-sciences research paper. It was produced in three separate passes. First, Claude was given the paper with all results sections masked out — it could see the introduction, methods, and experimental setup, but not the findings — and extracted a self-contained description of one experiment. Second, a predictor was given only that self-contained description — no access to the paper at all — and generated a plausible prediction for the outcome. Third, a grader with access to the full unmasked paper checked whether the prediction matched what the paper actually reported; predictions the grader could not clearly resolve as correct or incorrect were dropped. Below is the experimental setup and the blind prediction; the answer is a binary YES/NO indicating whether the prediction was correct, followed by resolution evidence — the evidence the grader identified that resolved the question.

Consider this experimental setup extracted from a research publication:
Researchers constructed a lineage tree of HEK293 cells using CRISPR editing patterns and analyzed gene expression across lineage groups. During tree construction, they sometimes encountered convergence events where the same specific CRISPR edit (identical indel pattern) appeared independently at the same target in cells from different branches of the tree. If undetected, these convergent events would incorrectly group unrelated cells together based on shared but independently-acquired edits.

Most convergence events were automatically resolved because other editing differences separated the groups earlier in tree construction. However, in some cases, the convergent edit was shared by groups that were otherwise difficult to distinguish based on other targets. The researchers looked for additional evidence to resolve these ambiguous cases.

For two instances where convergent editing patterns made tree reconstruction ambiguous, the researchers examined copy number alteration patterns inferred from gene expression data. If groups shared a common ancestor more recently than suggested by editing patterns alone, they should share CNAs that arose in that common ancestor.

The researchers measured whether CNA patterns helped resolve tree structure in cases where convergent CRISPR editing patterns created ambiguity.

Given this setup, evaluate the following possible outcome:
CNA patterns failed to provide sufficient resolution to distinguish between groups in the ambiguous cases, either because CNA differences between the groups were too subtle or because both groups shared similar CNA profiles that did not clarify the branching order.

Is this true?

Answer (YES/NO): NO